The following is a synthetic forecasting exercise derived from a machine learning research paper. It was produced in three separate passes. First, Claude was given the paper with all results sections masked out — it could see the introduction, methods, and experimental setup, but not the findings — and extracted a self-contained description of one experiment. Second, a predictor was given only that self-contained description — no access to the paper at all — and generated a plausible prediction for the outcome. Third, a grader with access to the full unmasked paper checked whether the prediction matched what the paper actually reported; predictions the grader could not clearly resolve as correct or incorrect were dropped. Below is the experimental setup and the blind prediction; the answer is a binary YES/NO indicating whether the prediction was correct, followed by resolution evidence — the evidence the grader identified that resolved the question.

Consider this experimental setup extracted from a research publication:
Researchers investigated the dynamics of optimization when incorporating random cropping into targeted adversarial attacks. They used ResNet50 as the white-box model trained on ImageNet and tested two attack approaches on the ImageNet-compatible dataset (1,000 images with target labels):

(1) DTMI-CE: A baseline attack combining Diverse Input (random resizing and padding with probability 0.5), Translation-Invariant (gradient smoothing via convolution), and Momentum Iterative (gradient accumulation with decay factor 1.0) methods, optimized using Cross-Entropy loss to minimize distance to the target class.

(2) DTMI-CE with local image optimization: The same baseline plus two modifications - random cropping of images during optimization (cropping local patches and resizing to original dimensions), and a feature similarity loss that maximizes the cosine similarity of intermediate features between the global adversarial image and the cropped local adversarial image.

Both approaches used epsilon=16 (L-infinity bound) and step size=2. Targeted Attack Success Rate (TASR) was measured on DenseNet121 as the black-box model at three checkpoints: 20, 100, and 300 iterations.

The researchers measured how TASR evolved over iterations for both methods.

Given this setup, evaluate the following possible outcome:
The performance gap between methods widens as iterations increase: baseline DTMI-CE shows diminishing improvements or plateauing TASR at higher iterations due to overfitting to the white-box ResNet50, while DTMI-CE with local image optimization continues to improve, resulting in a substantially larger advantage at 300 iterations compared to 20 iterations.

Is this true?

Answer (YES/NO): NO